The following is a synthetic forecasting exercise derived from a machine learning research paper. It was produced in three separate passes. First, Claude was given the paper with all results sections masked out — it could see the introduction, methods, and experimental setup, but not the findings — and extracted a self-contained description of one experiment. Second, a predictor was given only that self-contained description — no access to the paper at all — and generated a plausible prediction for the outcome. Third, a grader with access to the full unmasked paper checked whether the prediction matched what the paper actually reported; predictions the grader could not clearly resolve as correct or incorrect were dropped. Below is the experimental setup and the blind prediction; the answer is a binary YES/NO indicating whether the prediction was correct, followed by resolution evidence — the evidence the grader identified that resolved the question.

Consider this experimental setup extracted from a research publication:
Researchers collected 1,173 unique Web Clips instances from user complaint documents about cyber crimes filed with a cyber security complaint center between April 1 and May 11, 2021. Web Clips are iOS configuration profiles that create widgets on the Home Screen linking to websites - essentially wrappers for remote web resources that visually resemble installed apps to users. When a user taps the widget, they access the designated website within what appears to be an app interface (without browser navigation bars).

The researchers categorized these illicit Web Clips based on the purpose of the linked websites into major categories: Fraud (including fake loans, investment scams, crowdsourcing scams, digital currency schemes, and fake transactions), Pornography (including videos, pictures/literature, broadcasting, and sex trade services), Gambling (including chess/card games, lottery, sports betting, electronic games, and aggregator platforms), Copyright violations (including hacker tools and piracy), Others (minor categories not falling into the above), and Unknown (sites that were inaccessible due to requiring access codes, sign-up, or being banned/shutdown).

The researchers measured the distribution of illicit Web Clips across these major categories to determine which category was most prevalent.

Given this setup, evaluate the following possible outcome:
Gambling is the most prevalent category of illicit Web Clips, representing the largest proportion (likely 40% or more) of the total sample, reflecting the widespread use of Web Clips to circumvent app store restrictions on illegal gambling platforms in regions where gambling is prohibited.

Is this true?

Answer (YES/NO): NO